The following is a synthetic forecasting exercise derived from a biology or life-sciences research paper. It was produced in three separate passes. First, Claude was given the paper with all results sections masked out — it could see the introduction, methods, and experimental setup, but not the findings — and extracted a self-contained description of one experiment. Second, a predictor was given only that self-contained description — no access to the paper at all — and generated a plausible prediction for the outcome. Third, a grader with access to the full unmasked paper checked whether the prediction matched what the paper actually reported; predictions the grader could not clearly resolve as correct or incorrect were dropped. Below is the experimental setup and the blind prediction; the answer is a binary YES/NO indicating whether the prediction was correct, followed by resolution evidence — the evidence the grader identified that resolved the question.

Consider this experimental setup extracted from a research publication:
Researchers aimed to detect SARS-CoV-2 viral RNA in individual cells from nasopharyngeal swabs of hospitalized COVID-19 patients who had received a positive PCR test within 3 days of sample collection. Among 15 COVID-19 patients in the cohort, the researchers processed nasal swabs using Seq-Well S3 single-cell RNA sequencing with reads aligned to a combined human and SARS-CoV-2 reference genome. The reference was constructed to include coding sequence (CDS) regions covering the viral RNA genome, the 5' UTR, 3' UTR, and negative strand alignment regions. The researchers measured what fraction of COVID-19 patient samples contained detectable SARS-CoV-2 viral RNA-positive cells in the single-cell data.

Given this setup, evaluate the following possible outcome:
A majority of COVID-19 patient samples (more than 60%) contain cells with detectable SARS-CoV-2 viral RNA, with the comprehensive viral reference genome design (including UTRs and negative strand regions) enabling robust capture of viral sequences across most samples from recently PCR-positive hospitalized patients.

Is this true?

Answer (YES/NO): NO